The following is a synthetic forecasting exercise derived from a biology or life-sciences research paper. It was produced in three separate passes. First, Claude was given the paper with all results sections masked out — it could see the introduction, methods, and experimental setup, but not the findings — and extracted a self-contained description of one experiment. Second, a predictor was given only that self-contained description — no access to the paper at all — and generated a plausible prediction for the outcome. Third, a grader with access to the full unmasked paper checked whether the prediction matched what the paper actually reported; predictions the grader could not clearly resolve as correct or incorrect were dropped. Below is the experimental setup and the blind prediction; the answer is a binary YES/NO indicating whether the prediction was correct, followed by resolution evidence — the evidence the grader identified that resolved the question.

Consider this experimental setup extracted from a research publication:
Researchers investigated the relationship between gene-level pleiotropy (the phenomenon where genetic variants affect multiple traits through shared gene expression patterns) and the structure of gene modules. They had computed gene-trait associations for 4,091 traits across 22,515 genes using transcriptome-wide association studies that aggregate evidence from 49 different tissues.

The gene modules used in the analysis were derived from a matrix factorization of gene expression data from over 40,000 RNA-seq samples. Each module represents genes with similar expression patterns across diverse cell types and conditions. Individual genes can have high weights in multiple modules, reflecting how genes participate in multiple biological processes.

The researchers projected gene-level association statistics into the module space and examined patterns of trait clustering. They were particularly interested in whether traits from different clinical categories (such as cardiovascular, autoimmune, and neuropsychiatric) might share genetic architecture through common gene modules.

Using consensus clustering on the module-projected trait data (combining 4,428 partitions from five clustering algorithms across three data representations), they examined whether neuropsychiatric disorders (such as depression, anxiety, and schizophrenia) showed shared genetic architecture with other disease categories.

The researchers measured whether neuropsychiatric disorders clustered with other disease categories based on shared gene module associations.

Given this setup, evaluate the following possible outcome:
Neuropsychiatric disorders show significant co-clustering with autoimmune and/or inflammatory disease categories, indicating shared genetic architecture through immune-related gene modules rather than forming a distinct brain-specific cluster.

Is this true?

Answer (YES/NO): NO